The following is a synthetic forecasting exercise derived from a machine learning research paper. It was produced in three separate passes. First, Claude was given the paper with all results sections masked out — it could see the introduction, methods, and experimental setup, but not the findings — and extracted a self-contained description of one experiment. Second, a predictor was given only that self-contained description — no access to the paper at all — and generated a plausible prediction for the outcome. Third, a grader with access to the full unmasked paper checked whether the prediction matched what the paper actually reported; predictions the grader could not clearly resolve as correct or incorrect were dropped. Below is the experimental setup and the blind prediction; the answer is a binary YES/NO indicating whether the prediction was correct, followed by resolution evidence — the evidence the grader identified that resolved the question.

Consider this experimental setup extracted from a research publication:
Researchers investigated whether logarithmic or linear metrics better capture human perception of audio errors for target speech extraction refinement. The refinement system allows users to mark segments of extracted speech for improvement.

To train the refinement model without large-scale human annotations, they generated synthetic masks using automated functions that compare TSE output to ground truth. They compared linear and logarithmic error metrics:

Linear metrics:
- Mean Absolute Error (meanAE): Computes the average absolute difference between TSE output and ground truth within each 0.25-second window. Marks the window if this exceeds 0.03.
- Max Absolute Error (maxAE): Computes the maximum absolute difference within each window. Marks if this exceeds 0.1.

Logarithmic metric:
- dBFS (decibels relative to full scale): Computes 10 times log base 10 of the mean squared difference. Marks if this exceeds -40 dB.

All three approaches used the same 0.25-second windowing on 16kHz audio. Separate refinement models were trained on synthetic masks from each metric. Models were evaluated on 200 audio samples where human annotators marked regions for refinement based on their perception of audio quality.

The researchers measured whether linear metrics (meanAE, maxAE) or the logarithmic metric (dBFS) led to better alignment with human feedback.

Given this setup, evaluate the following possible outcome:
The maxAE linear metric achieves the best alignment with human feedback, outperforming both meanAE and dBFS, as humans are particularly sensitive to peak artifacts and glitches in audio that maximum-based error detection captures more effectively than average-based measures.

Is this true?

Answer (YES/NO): NO